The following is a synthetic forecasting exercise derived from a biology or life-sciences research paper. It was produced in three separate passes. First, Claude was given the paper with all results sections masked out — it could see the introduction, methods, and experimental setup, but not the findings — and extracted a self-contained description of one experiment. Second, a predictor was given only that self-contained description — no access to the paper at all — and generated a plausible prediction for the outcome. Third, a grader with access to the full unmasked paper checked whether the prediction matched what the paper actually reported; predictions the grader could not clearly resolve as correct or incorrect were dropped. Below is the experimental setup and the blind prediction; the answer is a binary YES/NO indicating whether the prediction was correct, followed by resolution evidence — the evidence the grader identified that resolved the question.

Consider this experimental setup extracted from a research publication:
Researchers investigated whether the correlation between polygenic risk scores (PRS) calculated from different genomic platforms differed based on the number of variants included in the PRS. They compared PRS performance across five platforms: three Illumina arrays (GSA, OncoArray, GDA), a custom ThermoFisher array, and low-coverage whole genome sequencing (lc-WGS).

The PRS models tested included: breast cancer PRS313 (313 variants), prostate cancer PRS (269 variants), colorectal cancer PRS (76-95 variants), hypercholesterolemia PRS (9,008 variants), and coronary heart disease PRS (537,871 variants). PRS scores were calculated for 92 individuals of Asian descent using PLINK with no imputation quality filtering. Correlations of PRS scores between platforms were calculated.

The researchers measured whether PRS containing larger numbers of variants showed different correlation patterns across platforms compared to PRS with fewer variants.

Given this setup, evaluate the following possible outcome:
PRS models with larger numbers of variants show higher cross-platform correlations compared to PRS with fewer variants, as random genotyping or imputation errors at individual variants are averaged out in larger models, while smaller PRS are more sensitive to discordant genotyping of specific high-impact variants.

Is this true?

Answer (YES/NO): YES